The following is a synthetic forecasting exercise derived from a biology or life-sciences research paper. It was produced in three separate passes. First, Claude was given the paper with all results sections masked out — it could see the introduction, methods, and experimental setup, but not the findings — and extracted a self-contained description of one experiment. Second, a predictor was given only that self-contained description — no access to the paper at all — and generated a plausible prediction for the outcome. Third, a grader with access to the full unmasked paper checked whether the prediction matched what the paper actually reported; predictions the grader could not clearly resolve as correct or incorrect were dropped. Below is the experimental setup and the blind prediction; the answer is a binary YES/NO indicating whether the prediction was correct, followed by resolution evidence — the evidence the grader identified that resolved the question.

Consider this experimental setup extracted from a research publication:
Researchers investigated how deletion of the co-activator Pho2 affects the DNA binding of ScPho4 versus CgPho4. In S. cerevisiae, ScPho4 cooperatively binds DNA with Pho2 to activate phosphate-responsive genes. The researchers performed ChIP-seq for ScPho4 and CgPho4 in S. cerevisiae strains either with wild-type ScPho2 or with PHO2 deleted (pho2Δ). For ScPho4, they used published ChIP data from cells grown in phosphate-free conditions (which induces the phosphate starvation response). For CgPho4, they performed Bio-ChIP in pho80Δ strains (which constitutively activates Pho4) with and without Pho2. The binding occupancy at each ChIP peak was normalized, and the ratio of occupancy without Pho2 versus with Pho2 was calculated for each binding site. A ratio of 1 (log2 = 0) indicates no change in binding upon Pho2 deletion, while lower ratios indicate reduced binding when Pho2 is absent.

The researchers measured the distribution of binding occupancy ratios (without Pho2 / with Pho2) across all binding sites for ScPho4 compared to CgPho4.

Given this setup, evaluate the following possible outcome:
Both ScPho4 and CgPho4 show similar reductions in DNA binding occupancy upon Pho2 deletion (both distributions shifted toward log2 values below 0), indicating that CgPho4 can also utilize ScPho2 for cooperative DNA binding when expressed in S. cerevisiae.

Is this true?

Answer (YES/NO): NO